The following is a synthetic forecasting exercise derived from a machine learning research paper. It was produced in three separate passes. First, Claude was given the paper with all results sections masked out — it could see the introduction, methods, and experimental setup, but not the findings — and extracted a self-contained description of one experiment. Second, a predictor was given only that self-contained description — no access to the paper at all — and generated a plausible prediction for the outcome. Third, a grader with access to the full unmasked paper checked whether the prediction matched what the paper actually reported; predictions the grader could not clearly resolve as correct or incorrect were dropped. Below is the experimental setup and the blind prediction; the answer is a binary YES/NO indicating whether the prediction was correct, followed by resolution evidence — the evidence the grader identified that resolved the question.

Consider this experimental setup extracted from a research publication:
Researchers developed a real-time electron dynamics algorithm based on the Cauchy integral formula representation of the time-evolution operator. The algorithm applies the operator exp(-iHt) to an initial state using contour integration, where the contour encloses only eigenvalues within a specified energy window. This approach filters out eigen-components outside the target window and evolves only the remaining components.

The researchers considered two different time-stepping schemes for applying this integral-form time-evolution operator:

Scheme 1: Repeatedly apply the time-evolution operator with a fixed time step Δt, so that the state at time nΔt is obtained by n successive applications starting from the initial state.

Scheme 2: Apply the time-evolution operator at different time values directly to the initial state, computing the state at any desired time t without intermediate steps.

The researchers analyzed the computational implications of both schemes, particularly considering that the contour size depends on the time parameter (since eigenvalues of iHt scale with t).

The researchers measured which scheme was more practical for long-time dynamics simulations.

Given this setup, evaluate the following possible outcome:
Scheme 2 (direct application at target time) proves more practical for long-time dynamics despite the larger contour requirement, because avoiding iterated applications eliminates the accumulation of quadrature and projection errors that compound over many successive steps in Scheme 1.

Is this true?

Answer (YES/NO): NO